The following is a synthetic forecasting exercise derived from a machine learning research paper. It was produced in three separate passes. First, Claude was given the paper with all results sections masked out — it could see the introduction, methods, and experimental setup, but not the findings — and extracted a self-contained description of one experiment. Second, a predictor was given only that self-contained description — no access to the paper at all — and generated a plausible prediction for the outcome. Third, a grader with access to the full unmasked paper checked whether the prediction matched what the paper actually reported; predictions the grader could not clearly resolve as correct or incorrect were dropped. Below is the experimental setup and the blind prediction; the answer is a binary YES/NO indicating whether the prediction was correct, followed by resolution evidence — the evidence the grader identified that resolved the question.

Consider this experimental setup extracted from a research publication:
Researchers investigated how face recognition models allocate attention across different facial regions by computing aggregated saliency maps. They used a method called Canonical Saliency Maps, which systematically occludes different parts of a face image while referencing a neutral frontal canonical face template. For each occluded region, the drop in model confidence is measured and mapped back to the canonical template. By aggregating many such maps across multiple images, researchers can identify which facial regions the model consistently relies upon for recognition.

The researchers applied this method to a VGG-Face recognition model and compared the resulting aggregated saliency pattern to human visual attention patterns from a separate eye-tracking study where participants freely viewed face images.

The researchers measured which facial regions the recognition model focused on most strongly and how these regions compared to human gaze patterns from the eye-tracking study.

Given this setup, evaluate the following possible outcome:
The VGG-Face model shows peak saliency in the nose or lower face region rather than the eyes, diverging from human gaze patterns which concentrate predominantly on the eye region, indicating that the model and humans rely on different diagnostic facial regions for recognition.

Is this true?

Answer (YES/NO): NO